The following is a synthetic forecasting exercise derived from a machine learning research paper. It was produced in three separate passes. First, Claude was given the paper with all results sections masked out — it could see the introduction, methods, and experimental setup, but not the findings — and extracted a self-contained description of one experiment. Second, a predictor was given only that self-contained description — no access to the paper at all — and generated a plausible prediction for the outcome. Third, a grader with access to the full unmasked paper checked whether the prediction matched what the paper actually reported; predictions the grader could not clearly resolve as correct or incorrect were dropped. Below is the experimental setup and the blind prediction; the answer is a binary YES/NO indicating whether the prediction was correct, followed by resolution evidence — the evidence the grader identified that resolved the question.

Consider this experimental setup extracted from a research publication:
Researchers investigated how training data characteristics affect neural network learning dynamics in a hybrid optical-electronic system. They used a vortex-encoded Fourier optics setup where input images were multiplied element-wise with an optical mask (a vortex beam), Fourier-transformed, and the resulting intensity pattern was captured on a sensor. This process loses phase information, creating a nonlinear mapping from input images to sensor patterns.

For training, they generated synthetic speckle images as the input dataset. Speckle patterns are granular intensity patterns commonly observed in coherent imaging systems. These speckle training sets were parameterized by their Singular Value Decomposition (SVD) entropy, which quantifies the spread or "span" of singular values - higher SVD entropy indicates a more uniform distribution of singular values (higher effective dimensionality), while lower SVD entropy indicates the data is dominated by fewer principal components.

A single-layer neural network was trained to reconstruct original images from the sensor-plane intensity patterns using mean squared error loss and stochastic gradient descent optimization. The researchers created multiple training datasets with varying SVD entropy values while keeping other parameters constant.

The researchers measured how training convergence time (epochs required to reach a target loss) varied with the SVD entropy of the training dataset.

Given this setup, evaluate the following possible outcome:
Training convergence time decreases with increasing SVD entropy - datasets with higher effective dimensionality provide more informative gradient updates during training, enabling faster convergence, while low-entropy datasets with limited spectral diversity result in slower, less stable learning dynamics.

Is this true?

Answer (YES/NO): NO